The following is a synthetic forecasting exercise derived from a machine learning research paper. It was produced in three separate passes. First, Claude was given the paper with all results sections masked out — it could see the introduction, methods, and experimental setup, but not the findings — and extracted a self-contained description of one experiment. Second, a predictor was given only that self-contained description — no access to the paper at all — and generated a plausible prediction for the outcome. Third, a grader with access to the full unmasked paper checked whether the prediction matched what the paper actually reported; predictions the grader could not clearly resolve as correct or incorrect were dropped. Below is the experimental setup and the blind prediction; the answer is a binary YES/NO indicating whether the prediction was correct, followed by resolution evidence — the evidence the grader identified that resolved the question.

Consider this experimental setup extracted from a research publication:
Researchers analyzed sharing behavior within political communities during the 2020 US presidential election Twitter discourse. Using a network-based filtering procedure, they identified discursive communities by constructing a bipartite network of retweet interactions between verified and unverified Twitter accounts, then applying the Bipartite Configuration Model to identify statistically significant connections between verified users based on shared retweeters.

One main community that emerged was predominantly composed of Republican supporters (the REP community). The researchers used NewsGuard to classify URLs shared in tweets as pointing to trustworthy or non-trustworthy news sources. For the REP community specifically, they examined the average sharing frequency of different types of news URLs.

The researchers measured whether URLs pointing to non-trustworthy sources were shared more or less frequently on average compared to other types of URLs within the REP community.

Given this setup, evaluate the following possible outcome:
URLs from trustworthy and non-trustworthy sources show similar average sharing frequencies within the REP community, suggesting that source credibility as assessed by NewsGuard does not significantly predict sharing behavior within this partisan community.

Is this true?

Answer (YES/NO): NO